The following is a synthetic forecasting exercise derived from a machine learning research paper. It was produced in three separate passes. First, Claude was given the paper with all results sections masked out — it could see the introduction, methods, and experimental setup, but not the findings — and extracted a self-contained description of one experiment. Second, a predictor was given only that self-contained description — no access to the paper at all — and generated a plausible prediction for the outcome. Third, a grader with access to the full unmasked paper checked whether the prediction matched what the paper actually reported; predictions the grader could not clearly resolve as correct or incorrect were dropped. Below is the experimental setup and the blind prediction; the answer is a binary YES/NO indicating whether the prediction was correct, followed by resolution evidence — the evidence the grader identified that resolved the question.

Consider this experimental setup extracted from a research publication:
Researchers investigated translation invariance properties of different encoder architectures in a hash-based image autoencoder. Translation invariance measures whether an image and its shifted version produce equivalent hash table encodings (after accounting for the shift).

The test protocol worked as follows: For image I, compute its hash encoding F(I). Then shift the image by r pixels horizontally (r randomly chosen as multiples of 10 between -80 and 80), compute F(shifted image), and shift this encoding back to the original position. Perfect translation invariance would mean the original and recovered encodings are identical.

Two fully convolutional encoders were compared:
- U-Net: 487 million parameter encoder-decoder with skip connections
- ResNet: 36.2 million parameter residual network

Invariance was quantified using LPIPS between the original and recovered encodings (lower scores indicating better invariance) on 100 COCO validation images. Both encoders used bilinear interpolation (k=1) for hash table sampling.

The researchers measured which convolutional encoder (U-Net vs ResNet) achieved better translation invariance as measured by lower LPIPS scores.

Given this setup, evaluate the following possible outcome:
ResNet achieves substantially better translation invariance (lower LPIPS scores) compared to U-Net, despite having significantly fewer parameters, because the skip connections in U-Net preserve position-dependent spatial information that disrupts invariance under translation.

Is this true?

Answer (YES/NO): NO